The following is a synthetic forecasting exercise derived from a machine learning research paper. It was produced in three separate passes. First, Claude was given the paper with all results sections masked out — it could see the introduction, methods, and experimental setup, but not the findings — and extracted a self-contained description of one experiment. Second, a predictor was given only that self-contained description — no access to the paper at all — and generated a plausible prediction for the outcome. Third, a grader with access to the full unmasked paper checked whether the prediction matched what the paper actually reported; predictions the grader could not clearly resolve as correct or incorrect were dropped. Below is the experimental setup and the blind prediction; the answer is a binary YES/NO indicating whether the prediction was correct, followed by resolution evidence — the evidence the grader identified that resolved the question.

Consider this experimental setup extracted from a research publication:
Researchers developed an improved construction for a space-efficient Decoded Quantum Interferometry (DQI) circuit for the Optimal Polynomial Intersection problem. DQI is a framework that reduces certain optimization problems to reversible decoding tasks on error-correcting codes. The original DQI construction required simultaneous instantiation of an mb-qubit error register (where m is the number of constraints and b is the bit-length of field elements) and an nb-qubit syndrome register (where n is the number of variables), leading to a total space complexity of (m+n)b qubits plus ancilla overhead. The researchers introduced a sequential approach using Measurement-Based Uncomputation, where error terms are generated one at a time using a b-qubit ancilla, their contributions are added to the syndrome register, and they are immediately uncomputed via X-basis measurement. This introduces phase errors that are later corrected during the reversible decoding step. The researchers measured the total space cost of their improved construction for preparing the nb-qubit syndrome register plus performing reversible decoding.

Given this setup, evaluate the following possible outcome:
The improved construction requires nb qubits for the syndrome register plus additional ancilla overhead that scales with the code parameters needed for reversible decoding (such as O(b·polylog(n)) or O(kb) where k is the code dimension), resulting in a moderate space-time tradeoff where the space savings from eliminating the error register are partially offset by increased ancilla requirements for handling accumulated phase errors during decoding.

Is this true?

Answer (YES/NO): NO